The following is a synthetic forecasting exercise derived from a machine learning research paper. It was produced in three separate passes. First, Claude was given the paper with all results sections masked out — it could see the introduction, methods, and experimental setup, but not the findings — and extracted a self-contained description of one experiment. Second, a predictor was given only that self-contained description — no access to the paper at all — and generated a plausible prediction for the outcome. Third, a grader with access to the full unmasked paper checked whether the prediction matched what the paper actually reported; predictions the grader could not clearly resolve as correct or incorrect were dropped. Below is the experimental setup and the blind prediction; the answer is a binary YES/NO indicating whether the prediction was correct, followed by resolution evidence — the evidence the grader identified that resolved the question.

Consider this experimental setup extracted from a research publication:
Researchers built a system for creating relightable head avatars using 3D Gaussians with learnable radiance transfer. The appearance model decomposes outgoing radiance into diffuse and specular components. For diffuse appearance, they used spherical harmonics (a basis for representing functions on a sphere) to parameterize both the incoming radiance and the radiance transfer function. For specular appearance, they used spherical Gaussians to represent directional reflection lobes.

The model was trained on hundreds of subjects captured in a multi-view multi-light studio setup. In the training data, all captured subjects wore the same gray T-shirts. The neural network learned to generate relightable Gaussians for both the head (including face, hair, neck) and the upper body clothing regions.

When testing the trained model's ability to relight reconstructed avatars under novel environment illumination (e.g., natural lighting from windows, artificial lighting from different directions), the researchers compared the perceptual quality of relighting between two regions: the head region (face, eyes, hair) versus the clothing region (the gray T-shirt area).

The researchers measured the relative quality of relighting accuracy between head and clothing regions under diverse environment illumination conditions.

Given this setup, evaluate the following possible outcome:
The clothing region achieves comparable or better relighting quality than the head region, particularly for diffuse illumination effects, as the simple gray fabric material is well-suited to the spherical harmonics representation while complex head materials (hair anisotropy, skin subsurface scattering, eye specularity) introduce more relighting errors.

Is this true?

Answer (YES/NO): NO